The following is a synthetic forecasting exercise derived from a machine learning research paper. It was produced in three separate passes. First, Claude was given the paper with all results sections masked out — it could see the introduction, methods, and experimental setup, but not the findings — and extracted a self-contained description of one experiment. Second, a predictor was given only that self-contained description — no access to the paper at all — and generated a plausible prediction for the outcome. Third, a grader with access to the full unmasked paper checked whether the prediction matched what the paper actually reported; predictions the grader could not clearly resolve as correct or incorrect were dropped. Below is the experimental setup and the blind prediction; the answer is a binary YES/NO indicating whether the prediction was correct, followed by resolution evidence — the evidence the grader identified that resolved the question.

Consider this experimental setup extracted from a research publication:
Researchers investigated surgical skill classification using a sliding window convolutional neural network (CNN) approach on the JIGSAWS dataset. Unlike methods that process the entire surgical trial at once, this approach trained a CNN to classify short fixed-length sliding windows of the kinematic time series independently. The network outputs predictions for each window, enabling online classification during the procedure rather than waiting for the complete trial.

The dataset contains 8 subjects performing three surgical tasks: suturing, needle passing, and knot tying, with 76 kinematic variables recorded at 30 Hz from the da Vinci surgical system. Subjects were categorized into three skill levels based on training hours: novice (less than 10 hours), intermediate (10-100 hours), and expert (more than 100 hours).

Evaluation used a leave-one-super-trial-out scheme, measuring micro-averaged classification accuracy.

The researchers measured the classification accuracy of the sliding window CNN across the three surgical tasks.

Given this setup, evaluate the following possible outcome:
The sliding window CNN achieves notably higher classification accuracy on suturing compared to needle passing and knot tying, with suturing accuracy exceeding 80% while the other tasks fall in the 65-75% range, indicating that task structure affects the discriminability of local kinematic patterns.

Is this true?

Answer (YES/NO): NO